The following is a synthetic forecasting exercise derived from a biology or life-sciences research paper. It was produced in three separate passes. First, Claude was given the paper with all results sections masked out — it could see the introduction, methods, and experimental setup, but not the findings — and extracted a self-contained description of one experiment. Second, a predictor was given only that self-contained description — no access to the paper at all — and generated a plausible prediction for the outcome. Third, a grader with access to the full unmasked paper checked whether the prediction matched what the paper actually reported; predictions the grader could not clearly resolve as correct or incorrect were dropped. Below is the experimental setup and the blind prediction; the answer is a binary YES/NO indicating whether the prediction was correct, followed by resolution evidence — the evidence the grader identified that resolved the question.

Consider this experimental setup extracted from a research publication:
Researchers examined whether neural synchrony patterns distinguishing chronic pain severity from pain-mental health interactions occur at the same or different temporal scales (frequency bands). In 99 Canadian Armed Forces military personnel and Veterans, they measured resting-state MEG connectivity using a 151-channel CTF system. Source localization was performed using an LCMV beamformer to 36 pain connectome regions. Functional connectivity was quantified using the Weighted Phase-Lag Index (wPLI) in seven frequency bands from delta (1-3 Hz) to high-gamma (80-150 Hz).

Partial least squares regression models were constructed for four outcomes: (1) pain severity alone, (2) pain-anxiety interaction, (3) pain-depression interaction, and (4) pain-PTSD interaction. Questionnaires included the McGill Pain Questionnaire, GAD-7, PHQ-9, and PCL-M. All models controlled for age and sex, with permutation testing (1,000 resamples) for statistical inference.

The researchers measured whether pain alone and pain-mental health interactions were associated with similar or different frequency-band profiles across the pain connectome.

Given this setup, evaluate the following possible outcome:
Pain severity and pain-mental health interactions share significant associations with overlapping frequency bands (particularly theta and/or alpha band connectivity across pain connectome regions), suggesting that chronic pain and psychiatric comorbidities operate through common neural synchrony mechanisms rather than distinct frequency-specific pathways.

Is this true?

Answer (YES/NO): NO